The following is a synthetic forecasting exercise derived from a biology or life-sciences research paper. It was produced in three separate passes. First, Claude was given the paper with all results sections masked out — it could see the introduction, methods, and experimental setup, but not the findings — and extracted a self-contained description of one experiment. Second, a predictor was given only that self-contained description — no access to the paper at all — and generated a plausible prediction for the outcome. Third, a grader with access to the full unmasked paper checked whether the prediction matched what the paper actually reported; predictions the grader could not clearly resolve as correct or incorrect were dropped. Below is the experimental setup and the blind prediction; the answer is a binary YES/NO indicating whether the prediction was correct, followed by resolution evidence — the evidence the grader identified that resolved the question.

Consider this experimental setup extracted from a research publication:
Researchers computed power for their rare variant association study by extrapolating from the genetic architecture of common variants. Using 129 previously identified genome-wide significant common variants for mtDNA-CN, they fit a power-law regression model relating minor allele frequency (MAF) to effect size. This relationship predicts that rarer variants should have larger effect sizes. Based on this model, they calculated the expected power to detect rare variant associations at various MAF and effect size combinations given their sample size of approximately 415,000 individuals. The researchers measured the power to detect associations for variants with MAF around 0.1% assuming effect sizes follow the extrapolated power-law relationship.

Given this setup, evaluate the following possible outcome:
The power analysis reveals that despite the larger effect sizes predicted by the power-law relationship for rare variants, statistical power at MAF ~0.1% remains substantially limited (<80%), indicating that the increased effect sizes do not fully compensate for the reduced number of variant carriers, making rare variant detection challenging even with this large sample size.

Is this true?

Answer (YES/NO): YES